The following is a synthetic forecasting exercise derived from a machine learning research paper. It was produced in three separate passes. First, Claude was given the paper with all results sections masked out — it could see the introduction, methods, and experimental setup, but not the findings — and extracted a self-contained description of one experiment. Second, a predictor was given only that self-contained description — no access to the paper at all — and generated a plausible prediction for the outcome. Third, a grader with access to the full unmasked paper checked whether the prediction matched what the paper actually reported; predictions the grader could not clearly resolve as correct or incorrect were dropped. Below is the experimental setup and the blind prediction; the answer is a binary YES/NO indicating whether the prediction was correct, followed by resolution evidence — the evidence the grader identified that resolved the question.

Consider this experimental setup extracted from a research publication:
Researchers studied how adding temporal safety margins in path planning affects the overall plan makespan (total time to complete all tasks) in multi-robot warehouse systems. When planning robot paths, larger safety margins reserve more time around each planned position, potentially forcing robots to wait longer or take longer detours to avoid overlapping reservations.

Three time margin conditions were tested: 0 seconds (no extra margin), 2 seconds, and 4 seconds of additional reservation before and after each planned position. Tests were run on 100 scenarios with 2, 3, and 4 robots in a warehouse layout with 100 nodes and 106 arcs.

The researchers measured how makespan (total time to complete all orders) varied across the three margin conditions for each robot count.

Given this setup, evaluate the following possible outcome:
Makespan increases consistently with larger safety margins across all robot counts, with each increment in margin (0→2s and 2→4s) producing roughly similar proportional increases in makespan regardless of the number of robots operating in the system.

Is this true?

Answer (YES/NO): NO